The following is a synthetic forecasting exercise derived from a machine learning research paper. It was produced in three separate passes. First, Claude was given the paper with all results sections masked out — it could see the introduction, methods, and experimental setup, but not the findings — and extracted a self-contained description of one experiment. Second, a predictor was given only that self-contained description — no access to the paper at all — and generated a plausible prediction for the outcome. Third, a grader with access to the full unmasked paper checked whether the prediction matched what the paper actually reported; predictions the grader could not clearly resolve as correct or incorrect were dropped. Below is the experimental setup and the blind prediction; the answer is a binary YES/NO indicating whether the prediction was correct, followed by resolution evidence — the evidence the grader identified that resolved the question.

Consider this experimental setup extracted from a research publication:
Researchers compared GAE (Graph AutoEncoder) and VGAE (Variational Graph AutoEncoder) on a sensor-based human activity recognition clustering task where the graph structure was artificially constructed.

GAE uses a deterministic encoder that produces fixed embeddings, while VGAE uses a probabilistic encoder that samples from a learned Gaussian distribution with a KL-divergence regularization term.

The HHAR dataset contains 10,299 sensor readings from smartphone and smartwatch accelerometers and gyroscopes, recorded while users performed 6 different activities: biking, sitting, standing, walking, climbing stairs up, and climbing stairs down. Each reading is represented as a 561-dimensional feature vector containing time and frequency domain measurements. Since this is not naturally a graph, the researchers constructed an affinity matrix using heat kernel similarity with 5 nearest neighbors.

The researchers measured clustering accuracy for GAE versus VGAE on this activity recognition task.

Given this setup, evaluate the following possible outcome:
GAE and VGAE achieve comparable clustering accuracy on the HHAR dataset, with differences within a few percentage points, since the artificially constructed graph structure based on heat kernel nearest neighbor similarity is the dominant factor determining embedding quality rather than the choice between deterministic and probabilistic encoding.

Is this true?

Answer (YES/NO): NO